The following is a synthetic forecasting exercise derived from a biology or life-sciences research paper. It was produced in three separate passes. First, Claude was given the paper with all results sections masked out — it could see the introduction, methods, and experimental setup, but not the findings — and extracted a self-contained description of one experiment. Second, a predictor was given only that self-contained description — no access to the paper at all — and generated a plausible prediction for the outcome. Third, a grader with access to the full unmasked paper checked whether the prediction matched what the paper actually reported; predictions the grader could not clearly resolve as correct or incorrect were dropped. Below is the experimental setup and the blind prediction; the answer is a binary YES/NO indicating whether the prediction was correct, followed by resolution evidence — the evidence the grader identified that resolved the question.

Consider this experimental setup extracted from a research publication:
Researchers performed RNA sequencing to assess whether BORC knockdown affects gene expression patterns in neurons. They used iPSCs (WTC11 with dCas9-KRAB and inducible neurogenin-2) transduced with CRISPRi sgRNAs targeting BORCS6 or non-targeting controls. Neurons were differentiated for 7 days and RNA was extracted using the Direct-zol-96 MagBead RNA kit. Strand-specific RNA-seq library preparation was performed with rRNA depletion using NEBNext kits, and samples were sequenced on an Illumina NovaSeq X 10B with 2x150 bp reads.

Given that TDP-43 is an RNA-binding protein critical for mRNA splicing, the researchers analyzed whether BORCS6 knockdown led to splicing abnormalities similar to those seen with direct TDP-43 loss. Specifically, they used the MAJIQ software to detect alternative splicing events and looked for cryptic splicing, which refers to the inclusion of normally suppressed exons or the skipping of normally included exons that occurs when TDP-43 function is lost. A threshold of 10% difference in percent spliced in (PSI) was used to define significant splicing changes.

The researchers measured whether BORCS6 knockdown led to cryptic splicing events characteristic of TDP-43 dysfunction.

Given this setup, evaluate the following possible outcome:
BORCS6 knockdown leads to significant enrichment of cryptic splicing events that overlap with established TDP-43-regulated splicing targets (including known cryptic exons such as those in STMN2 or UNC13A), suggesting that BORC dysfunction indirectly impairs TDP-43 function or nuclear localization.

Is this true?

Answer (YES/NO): NO